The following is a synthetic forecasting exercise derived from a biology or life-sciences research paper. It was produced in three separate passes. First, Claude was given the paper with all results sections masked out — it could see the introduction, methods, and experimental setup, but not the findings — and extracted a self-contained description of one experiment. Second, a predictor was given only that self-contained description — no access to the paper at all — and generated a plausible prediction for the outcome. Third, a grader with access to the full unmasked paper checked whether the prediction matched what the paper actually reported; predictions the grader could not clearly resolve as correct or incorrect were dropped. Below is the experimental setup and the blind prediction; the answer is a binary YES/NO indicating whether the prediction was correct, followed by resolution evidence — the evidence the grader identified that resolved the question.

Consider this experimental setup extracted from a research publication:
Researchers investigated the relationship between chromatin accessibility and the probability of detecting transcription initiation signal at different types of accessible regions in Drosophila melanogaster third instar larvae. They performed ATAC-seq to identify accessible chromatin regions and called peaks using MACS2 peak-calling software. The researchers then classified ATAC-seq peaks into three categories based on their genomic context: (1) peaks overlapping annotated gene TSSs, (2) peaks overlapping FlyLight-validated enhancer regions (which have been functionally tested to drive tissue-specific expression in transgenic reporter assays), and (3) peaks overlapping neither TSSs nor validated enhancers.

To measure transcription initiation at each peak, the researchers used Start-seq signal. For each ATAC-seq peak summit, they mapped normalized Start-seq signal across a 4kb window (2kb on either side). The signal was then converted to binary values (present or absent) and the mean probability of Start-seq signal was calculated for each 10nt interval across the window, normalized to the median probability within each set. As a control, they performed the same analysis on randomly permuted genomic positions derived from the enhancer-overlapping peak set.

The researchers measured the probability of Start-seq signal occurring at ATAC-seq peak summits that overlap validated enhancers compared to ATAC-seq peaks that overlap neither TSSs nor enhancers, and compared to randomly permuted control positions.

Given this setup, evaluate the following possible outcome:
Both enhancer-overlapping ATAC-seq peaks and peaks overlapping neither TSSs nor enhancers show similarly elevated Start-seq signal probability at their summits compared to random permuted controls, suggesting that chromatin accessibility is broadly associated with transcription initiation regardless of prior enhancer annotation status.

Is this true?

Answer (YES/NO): NO